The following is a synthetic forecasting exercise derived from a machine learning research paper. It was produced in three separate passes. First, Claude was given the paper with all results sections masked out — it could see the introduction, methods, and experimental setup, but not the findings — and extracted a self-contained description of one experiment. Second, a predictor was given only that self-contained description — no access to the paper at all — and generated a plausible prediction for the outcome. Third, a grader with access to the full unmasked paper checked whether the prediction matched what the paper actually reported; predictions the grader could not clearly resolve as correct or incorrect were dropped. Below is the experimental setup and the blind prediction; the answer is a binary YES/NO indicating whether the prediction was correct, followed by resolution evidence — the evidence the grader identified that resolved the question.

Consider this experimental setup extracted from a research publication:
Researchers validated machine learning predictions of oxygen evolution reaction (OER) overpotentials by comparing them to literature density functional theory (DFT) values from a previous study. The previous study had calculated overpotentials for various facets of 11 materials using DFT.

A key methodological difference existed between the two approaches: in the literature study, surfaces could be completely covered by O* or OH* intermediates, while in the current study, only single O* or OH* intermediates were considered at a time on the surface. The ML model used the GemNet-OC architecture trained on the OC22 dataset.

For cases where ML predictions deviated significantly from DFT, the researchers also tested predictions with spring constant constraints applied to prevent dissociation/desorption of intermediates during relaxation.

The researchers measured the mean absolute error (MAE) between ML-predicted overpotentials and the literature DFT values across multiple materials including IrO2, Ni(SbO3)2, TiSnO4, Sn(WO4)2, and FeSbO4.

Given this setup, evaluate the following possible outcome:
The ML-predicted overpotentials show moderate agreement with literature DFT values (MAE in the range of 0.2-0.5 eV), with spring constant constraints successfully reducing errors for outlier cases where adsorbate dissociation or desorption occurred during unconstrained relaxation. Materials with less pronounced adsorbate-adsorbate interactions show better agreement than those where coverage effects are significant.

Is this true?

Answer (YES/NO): NO